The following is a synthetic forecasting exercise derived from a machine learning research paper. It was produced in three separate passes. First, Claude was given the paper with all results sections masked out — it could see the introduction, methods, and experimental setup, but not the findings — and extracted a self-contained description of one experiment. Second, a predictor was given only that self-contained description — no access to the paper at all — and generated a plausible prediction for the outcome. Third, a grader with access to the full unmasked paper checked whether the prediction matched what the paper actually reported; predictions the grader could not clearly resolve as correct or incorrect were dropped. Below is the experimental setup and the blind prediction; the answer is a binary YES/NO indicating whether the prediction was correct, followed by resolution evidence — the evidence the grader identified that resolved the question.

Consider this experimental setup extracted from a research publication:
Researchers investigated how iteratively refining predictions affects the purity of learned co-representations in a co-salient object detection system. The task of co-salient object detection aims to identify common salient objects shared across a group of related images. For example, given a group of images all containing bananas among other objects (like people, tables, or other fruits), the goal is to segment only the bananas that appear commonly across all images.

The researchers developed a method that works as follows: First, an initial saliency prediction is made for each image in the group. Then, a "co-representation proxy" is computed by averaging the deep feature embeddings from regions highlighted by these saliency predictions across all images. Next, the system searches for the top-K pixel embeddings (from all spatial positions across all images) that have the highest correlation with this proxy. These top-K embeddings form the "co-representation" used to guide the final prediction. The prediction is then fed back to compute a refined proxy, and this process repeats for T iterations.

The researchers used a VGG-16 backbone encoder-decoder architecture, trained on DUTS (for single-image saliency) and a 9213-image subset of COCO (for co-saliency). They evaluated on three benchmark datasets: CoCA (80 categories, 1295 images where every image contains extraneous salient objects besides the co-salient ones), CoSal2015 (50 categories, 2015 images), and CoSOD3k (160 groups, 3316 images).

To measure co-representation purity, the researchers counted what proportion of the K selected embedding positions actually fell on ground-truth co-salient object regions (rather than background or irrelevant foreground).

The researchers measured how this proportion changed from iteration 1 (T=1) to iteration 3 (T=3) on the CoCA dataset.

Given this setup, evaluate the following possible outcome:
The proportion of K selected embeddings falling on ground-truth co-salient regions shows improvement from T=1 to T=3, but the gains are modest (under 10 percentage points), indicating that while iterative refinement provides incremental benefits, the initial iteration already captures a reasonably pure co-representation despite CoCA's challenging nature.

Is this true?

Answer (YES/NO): YES